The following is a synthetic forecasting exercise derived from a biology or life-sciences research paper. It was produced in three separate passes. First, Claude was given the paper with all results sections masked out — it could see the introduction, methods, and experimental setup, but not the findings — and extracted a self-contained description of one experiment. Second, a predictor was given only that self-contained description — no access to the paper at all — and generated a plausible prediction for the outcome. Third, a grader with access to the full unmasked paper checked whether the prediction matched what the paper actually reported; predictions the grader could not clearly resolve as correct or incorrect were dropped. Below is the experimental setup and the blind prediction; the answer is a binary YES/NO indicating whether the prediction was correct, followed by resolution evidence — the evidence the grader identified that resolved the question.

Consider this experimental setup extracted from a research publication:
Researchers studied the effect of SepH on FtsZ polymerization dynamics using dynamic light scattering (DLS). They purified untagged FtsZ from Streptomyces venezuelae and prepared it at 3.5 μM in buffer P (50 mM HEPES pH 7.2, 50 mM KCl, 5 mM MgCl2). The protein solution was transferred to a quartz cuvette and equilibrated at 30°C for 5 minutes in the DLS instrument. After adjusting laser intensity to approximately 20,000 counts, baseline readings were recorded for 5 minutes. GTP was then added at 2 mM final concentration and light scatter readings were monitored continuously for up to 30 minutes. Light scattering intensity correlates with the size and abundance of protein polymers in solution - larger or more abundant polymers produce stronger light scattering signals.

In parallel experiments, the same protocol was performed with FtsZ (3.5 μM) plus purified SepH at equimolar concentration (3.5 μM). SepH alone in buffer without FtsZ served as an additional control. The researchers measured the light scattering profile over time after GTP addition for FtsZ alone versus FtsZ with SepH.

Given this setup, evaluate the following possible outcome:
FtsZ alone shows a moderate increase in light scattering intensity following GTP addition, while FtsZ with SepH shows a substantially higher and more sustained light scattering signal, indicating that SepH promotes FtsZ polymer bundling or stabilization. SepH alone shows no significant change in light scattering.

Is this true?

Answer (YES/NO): NO